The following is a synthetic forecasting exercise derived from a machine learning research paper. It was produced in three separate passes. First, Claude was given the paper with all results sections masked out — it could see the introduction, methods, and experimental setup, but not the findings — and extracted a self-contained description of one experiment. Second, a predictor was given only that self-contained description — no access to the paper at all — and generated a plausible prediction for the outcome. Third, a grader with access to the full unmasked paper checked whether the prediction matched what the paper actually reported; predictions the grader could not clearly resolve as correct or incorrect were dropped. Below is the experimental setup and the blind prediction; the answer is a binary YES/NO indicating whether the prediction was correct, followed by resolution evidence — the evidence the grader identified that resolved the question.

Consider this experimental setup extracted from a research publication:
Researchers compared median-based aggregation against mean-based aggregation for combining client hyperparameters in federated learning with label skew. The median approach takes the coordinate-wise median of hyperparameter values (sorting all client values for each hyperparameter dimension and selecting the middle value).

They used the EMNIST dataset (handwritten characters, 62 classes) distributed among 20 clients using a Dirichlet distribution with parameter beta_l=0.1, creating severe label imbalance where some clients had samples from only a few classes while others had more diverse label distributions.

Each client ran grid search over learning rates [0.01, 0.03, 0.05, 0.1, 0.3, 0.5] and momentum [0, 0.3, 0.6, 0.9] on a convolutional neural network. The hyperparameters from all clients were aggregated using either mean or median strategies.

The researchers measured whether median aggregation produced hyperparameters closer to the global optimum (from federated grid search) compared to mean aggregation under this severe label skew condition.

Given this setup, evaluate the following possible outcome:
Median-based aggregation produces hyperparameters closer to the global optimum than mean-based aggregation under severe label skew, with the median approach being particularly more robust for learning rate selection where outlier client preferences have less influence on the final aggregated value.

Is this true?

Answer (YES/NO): NO